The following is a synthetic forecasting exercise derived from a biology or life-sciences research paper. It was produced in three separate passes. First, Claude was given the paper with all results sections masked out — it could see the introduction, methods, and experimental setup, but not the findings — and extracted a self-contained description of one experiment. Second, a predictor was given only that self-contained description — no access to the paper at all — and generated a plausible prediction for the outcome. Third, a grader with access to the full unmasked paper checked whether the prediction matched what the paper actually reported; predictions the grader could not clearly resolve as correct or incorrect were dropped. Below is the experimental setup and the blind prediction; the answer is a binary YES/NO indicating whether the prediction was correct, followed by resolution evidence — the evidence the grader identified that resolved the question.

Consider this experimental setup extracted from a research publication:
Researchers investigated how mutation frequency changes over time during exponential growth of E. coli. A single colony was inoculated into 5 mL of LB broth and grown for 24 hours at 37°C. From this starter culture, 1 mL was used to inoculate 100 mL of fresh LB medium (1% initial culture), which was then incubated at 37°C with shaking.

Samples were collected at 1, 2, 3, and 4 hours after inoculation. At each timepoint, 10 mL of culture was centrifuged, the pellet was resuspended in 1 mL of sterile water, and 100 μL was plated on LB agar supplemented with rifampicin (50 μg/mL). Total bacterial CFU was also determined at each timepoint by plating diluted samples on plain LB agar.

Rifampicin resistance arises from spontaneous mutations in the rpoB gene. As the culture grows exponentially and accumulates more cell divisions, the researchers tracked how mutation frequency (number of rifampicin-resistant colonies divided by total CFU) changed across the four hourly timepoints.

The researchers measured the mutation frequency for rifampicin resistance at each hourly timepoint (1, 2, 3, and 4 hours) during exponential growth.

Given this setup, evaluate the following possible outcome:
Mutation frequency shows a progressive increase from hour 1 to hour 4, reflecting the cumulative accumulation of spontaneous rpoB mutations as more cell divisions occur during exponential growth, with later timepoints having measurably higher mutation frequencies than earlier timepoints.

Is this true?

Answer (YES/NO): NO